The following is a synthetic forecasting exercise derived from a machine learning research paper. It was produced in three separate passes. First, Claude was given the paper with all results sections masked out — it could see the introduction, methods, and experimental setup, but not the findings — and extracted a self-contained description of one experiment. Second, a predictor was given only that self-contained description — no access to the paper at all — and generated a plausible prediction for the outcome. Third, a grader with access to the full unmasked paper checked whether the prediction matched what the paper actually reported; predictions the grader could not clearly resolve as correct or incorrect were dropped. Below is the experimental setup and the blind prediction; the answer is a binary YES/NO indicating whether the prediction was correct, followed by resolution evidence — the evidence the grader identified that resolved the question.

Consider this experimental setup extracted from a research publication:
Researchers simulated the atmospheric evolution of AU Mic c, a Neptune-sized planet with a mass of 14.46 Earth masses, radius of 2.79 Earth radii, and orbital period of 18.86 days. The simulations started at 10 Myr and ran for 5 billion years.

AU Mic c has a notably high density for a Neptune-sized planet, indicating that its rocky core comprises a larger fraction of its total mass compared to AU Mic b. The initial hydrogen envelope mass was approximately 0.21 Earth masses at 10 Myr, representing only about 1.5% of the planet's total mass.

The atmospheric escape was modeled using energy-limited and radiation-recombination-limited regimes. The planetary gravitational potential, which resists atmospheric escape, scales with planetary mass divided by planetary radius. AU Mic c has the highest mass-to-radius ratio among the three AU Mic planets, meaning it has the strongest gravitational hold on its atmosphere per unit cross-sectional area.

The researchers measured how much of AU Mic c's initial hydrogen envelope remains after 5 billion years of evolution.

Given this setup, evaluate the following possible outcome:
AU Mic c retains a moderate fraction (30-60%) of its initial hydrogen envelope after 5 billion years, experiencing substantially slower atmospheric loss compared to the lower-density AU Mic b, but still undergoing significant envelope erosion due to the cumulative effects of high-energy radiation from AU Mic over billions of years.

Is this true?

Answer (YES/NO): NO